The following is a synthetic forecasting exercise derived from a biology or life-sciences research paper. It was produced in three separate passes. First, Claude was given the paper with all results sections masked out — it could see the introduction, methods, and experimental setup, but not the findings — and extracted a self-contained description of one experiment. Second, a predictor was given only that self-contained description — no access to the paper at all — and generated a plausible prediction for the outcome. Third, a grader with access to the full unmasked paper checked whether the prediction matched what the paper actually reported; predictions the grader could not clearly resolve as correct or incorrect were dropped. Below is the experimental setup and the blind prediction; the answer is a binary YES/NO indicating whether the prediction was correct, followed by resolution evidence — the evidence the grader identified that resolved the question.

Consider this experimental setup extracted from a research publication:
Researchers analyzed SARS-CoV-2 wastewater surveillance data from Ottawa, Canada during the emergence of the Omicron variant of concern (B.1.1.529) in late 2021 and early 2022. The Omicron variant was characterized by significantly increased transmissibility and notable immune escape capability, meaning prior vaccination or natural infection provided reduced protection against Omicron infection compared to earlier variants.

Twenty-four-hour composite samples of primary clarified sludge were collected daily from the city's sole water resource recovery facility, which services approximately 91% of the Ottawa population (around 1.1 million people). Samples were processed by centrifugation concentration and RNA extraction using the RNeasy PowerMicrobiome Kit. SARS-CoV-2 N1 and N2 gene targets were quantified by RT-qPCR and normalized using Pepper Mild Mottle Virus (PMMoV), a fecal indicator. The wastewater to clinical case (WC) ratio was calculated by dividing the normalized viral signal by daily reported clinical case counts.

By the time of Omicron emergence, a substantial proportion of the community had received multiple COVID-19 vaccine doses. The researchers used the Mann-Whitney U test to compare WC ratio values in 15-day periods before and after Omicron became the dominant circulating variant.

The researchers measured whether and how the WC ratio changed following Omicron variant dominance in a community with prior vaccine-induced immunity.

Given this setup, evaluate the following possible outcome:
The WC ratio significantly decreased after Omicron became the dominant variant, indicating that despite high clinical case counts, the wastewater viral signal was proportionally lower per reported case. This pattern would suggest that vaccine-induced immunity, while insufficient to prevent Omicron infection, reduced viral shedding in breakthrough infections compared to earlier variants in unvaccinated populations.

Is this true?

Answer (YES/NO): NO